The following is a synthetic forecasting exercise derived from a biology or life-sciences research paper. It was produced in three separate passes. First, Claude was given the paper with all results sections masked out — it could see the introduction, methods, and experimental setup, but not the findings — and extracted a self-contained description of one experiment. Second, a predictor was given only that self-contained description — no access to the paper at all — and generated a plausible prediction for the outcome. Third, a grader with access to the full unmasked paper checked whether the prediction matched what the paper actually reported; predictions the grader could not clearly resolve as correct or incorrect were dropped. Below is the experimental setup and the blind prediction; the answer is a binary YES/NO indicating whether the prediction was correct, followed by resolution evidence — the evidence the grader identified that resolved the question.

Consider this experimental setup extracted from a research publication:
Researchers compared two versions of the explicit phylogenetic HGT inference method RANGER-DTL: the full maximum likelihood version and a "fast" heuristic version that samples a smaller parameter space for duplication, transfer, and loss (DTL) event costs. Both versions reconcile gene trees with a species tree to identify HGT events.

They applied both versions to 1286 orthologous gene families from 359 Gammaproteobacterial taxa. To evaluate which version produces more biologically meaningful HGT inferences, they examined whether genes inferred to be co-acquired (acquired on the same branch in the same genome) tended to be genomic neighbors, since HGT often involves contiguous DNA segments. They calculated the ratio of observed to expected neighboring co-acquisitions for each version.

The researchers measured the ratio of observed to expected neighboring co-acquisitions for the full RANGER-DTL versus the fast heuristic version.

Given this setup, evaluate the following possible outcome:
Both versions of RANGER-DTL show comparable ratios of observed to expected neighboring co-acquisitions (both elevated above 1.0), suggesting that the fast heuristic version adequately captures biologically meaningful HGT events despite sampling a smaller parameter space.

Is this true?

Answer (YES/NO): NO